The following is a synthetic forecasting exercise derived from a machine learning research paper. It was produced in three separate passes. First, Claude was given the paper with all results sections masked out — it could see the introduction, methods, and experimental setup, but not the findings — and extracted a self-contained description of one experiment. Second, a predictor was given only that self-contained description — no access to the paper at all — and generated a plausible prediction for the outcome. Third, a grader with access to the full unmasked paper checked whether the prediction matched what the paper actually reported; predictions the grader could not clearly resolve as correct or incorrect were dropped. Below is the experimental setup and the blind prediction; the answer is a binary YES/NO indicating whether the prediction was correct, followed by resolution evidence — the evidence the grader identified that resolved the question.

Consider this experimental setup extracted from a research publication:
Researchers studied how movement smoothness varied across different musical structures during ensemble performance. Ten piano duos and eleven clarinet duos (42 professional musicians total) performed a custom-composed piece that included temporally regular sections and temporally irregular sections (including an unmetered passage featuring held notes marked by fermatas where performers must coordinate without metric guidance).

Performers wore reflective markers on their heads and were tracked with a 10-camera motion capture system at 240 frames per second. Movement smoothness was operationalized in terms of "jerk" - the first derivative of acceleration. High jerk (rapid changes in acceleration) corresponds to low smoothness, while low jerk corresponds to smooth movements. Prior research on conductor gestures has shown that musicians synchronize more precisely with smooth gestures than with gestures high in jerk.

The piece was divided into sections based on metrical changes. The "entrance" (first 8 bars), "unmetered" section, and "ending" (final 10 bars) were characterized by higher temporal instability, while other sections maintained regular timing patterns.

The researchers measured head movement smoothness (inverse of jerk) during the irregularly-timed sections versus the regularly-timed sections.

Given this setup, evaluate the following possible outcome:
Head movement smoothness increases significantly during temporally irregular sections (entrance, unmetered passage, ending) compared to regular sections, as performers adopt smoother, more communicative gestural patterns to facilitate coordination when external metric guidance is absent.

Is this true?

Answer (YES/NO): NO